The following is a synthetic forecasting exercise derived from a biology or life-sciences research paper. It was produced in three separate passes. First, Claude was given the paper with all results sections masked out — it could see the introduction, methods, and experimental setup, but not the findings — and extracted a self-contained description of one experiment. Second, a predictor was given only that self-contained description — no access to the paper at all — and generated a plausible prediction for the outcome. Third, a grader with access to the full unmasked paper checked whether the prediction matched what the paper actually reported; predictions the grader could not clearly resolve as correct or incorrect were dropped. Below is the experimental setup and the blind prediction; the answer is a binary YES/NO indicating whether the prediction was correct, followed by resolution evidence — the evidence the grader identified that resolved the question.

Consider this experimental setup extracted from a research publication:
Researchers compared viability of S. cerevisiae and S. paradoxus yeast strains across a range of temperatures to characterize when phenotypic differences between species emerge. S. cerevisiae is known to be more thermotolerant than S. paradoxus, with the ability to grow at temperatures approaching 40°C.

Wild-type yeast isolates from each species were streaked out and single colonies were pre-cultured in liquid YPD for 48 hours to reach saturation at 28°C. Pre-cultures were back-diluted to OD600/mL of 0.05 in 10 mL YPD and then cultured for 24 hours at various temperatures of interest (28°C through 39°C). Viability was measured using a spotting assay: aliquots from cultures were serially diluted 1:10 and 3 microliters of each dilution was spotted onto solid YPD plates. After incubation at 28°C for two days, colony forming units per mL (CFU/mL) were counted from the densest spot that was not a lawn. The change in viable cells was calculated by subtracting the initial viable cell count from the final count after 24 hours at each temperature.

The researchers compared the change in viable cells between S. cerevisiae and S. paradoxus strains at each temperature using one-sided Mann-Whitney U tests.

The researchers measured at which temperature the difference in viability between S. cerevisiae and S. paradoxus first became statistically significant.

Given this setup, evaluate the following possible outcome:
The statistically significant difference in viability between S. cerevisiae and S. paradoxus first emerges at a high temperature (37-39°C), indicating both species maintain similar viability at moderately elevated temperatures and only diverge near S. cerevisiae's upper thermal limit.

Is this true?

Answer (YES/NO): NO